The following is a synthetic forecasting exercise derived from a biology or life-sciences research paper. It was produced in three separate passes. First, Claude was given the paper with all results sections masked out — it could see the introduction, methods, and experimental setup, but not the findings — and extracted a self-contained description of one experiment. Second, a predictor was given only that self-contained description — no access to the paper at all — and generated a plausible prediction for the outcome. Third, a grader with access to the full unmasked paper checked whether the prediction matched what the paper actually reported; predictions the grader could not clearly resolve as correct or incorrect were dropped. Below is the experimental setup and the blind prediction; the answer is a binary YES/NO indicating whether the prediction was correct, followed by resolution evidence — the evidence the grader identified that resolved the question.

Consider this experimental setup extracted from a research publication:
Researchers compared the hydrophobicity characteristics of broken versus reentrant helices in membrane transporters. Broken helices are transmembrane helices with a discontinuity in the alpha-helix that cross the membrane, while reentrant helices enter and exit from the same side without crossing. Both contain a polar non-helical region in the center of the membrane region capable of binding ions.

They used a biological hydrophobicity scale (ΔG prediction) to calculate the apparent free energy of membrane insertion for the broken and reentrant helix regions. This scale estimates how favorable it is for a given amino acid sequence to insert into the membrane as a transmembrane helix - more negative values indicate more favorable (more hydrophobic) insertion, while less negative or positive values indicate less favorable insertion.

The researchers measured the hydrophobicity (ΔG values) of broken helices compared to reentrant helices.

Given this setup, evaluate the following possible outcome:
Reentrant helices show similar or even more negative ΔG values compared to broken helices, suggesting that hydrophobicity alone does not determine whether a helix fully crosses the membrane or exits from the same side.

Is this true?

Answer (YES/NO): NO